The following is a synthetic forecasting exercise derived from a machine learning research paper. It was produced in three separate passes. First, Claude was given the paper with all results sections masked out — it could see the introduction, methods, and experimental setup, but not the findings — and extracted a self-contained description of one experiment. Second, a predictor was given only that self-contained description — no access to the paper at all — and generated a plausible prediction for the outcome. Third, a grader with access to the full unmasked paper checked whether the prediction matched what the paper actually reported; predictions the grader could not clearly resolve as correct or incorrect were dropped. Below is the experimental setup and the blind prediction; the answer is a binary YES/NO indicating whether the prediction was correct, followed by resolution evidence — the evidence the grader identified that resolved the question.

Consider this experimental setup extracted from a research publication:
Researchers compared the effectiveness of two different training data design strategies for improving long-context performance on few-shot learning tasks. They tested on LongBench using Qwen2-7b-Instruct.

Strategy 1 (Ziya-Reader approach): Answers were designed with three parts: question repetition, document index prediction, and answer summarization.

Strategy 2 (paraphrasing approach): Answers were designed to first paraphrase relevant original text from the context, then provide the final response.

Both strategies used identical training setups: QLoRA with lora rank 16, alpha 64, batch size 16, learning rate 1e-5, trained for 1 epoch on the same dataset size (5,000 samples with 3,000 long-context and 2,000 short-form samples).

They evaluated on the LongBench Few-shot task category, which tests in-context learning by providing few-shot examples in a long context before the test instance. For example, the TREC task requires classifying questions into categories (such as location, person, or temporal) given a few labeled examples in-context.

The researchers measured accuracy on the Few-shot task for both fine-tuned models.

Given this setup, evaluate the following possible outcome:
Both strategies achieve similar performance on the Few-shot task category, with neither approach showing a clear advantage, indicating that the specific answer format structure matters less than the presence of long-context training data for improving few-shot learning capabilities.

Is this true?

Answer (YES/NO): NO